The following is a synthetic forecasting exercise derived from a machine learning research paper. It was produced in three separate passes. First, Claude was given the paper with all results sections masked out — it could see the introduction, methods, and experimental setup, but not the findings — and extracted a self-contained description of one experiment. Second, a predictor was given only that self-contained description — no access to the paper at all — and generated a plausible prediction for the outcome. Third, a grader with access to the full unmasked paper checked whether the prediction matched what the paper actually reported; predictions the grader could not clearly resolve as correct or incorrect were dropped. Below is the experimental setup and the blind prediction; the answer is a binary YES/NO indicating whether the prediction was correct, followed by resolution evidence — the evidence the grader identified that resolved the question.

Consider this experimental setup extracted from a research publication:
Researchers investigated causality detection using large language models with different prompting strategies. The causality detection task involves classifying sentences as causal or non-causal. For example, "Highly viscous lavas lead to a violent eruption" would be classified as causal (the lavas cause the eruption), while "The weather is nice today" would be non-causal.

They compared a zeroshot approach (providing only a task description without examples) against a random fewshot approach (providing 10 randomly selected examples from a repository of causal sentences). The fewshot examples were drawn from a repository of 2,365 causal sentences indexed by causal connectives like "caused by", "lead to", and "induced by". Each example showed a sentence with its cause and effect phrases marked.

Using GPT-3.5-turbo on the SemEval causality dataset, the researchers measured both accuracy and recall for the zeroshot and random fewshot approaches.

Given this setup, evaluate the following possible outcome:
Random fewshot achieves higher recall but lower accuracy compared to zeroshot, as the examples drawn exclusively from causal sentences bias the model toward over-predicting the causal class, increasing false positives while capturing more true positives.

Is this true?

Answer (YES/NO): NO